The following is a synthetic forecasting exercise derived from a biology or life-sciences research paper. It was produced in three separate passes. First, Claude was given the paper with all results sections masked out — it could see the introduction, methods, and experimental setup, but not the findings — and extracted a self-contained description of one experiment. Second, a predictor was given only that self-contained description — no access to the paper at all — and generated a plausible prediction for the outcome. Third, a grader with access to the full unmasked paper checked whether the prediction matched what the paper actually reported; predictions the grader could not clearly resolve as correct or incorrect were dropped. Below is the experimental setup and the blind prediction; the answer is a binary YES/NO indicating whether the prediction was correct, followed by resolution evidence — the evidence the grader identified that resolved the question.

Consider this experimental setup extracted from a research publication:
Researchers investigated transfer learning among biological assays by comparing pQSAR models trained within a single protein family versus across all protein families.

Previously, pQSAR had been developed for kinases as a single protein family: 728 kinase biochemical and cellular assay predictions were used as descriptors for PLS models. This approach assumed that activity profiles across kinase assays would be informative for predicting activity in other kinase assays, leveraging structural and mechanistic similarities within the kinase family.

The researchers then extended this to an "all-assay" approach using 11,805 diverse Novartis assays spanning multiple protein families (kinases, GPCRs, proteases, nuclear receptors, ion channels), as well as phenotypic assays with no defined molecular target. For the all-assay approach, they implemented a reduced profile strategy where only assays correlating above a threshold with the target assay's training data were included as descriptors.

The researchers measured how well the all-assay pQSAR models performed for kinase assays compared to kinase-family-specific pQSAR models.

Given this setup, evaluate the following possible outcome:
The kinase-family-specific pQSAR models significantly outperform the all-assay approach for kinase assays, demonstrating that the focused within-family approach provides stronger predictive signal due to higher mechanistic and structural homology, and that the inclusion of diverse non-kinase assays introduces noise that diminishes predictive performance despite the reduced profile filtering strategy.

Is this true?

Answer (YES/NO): NO